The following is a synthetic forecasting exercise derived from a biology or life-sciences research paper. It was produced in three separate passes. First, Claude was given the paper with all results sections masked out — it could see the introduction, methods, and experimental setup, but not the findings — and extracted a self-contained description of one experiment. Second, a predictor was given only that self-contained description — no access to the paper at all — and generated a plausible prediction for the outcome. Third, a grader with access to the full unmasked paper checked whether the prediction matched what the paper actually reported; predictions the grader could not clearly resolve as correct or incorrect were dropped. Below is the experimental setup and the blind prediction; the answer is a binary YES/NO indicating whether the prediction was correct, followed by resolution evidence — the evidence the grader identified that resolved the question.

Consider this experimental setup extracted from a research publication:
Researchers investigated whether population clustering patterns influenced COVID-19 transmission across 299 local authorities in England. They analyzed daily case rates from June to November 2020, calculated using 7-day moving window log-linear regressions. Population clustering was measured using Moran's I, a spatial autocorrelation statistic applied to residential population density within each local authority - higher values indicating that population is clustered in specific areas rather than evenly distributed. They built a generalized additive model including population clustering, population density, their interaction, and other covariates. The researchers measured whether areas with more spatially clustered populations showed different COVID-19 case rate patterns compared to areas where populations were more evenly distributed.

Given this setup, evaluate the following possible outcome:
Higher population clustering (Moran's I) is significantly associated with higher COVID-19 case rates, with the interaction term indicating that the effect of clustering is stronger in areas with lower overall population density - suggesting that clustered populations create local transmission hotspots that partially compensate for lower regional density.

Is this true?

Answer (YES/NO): NO